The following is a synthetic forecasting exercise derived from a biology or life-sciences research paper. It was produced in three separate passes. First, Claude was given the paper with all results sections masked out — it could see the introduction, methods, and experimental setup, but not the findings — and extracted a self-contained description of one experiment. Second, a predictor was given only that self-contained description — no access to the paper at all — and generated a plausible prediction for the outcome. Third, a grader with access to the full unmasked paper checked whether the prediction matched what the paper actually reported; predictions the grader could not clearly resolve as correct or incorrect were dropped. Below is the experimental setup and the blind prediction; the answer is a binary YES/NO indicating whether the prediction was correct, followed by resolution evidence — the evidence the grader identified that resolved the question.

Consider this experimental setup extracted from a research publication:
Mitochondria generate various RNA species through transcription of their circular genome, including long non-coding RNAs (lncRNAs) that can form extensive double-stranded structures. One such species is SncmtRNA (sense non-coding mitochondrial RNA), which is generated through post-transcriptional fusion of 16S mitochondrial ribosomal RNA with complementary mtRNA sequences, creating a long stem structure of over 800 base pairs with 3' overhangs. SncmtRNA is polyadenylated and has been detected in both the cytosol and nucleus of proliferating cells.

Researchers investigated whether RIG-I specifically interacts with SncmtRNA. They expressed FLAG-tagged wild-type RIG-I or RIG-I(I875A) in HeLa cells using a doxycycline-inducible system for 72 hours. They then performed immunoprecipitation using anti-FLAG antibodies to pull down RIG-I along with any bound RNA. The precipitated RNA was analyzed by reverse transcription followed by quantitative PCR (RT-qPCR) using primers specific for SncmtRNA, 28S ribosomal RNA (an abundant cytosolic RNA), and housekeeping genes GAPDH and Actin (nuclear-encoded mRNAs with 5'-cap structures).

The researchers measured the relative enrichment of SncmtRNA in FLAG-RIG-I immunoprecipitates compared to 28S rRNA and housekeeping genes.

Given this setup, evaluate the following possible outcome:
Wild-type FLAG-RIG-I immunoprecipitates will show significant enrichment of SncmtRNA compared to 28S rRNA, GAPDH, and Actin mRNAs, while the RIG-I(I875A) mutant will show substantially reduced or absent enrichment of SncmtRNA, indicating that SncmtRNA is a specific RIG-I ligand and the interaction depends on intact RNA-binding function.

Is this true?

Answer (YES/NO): NO